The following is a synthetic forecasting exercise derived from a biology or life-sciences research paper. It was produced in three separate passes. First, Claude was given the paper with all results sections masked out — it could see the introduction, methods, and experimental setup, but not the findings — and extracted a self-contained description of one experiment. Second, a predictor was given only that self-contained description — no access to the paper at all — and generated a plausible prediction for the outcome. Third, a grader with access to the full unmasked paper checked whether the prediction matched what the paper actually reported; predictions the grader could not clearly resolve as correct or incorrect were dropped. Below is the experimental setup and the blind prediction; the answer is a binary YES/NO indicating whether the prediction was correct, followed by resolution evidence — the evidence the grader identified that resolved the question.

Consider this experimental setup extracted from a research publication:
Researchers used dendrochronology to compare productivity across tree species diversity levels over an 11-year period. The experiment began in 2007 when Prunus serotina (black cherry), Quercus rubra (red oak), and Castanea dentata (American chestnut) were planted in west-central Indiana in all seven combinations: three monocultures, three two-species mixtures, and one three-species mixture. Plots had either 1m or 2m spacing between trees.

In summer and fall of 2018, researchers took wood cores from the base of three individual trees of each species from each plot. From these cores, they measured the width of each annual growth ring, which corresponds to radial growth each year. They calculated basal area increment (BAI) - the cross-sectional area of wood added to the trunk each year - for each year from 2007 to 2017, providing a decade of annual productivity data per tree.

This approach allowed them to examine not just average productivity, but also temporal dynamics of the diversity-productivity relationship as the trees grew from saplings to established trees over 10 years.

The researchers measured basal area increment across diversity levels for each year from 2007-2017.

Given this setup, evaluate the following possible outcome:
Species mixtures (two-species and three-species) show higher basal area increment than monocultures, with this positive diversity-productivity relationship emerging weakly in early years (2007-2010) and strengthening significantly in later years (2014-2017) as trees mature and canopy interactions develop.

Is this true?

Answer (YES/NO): NO